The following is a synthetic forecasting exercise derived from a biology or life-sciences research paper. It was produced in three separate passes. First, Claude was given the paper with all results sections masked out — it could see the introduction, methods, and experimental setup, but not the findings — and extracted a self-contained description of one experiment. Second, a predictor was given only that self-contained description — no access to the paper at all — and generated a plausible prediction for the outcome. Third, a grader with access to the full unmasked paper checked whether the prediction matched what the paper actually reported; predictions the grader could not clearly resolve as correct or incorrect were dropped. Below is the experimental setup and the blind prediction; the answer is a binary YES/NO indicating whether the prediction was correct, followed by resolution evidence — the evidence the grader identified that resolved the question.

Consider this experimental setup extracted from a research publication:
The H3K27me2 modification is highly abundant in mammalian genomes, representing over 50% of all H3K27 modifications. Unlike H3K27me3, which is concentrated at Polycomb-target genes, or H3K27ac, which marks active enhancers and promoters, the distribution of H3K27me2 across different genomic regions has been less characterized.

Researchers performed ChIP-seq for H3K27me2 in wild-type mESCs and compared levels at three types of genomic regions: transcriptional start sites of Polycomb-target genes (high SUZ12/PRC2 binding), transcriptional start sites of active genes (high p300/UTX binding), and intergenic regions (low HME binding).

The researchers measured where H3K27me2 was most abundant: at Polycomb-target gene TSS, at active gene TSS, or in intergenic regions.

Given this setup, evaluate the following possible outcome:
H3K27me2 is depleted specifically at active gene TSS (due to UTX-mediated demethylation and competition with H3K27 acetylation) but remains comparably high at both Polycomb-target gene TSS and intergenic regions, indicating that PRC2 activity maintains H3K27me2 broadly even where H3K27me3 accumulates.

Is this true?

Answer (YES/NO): NO